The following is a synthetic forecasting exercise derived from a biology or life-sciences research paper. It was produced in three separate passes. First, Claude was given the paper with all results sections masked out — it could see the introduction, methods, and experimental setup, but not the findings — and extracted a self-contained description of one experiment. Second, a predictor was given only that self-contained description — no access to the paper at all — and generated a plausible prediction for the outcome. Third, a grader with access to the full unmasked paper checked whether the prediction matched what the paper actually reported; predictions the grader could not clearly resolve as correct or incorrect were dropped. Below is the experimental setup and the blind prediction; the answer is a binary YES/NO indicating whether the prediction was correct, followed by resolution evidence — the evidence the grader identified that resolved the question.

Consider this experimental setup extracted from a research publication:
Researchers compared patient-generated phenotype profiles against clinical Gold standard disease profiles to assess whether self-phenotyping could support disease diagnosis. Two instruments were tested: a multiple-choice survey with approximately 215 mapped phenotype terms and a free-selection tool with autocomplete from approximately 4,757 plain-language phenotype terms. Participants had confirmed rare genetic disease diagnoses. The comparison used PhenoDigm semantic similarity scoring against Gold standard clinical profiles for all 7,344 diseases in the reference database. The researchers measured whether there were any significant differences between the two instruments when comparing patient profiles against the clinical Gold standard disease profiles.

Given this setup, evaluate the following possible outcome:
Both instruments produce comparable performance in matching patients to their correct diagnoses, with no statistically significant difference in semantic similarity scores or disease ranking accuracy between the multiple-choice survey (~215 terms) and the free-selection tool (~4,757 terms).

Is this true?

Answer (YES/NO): NO